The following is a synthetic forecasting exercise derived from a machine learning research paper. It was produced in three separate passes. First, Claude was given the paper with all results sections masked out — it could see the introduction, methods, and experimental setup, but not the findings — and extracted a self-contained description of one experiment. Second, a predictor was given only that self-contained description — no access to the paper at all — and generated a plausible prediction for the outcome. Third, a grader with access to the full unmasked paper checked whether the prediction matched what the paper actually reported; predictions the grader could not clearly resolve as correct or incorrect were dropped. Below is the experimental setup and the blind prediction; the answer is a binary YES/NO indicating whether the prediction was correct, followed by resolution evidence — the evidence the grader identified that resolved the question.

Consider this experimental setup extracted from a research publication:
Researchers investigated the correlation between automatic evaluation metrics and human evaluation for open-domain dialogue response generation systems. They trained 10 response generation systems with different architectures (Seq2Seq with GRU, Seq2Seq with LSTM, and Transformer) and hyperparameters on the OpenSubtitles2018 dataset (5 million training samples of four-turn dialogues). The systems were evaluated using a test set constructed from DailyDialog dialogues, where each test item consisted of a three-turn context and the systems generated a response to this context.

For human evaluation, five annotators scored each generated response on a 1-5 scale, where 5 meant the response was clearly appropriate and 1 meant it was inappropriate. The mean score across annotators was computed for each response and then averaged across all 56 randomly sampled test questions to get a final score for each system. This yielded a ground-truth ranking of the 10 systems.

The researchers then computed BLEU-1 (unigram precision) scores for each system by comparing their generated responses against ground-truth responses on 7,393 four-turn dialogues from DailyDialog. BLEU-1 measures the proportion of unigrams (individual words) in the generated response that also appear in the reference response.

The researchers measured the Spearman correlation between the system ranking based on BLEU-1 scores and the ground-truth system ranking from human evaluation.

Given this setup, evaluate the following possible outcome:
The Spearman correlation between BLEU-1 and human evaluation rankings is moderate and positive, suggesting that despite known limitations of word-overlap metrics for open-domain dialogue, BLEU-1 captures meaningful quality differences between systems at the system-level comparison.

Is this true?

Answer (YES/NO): NO